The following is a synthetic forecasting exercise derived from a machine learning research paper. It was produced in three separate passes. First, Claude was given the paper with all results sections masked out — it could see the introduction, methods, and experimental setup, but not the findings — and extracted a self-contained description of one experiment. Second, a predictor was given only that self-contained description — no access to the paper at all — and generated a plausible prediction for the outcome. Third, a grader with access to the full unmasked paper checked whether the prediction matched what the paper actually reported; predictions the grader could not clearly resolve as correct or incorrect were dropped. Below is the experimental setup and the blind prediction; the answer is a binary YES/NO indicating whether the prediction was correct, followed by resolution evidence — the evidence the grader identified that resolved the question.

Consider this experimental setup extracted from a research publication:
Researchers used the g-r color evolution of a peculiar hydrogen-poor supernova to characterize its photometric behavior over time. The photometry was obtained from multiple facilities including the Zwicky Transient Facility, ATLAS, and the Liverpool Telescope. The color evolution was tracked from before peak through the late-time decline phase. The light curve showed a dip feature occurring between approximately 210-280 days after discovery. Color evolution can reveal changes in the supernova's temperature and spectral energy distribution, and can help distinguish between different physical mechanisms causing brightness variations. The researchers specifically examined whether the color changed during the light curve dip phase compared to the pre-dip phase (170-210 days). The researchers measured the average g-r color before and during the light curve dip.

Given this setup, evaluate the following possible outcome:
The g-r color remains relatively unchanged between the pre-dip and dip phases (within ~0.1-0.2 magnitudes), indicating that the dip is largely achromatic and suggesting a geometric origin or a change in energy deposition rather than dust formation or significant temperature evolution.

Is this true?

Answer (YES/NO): NO